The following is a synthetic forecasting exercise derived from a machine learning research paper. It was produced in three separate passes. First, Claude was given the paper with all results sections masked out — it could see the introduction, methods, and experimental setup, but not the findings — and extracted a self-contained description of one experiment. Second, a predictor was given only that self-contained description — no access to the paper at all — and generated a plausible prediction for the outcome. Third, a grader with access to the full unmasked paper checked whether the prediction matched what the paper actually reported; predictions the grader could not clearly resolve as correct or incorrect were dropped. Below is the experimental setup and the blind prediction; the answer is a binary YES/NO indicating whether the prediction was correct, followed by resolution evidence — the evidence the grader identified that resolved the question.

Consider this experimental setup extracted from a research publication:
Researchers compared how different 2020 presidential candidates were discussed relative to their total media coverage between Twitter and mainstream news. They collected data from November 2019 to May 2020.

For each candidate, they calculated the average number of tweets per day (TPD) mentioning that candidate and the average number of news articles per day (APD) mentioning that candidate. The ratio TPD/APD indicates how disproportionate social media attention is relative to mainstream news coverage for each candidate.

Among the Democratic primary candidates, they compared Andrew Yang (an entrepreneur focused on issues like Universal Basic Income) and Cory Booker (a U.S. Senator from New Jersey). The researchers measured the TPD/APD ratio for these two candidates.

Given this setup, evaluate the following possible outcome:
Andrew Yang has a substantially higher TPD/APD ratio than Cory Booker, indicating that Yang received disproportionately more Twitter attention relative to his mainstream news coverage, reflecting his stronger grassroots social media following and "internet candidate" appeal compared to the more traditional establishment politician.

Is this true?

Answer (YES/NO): YES